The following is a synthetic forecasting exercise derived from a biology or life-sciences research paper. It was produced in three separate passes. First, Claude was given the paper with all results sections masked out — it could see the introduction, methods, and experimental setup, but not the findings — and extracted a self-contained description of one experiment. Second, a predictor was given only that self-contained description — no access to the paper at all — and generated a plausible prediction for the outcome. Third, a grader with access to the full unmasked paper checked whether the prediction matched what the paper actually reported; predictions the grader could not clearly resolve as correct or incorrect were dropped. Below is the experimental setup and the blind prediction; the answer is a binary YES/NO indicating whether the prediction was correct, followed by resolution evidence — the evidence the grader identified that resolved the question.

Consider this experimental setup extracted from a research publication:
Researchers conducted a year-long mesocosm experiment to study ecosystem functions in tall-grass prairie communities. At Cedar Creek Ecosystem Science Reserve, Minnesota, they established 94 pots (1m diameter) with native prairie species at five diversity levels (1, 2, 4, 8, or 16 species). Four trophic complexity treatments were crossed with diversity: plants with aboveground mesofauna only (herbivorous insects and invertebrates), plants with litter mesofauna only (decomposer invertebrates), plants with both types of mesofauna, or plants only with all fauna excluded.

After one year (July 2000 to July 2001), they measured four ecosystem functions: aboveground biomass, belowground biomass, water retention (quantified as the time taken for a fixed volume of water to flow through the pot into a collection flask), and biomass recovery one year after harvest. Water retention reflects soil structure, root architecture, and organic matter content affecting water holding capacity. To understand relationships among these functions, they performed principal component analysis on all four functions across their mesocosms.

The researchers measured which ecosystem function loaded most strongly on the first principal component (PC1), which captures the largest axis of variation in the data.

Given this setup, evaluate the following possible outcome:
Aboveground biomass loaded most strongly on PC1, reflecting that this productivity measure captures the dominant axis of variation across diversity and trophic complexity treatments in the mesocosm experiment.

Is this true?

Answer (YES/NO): NO